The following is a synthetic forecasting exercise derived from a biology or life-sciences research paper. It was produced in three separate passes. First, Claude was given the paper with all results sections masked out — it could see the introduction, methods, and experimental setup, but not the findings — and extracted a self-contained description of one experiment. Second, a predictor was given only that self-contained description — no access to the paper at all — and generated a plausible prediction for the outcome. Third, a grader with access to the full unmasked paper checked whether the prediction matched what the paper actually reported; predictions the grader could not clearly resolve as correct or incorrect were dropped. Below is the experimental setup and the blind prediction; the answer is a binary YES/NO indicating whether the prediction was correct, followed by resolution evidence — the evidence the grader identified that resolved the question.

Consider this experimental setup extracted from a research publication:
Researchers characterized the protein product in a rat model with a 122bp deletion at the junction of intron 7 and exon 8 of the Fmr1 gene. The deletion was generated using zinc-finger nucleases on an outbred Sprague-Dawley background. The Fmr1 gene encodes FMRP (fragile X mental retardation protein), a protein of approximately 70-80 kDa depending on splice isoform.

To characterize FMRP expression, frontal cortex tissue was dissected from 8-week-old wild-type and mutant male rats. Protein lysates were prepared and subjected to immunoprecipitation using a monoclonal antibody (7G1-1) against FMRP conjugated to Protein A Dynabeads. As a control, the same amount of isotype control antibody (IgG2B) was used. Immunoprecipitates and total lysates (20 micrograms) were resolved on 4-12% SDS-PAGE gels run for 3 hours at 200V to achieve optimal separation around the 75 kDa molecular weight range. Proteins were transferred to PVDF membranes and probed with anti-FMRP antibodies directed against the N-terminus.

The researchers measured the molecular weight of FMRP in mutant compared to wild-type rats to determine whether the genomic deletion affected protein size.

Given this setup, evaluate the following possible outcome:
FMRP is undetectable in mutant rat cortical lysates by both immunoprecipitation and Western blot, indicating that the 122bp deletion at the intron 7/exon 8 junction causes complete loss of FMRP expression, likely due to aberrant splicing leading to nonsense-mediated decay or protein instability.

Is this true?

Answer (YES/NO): NO